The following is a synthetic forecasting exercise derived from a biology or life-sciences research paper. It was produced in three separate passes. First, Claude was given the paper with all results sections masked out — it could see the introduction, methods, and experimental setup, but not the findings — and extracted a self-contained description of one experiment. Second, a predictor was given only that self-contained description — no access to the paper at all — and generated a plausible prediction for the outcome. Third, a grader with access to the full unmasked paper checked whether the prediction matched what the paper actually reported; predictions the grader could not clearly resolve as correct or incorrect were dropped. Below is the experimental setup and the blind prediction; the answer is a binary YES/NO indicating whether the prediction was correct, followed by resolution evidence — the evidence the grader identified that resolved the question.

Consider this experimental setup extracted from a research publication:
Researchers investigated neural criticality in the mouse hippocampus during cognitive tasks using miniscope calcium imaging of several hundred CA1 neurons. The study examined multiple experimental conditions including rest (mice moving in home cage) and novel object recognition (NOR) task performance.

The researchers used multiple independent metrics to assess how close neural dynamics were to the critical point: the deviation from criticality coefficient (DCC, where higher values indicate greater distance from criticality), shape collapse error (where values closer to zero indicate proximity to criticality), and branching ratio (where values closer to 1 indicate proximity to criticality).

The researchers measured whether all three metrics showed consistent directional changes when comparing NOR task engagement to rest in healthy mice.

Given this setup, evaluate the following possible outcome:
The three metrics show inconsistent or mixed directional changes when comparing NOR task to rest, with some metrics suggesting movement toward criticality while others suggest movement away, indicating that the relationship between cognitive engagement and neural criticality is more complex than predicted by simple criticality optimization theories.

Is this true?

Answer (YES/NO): NO